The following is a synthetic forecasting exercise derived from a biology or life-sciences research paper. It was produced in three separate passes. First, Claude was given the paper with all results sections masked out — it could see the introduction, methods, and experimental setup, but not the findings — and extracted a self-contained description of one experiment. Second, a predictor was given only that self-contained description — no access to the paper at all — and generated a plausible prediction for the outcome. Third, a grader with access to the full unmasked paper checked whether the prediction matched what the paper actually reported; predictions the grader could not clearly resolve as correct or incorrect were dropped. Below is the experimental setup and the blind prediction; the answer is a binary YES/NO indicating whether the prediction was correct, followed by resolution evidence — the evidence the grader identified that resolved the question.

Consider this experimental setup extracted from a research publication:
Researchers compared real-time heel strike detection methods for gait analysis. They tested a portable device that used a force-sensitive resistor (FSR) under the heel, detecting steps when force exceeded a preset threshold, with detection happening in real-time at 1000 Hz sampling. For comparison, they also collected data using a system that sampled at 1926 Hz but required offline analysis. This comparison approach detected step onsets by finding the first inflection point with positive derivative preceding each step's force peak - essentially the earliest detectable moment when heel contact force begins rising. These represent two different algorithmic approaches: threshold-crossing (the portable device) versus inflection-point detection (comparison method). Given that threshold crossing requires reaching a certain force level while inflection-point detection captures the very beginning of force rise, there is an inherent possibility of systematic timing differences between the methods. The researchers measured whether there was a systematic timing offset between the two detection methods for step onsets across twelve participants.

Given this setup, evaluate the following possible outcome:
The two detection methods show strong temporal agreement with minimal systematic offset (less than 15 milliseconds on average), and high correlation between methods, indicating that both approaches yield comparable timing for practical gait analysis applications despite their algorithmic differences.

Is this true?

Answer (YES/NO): YES